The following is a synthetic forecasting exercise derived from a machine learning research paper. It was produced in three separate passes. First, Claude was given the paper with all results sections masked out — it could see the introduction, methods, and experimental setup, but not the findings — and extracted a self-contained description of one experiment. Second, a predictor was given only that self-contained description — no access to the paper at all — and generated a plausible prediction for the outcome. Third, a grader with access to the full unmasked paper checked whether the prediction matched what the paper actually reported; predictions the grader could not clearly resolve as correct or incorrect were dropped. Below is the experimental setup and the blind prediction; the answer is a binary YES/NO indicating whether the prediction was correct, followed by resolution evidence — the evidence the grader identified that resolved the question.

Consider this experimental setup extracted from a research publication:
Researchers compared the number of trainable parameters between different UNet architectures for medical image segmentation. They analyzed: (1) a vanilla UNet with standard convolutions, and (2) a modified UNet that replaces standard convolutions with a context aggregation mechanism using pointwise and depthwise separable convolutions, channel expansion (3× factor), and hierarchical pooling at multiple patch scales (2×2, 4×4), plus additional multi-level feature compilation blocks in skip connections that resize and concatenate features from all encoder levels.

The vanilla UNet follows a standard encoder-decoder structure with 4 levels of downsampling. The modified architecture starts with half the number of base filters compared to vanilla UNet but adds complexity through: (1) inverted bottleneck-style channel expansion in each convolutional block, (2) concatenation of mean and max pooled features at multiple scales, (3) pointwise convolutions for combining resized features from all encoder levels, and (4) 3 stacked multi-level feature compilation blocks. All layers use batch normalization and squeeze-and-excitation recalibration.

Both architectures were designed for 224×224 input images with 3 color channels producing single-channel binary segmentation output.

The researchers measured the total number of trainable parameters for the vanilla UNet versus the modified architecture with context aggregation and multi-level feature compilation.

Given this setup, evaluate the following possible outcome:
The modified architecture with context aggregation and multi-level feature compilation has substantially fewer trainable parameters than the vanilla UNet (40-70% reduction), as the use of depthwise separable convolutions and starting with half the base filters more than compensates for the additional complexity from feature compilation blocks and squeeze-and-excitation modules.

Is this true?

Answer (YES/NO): NO